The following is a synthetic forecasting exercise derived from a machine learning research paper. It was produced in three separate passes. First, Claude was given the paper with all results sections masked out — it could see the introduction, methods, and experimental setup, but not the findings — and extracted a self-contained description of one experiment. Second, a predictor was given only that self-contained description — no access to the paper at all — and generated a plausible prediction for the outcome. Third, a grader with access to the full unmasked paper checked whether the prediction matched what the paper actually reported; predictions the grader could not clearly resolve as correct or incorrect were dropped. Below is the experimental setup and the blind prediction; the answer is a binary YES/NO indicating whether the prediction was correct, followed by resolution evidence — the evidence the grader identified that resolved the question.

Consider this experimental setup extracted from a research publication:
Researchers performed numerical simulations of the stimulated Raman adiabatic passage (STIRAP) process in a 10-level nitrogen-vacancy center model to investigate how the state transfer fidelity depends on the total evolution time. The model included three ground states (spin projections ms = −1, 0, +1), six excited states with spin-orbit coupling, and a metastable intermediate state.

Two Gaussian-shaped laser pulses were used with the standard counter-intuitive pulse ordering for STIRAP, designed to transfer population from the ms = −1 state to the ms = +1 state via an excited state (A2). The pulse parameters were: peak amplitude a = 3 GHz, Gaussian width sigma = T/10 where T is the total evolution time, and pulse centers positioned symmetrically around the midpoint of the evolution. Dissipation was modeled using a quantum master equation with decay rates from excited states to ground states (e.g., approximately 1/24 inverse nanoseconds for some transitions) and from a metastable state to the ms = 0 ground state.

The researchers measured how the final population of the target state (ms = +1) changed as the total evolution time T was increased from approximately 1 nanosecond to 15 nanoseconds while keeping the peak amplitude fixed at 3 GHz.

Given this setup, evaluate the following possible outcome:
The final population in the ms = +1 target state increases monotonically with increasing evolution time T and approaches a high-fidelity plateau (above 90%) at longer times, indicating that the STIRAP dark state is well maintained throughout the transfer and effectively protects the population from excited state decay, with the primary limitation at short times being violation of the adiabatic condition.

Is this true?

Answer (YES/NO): NO